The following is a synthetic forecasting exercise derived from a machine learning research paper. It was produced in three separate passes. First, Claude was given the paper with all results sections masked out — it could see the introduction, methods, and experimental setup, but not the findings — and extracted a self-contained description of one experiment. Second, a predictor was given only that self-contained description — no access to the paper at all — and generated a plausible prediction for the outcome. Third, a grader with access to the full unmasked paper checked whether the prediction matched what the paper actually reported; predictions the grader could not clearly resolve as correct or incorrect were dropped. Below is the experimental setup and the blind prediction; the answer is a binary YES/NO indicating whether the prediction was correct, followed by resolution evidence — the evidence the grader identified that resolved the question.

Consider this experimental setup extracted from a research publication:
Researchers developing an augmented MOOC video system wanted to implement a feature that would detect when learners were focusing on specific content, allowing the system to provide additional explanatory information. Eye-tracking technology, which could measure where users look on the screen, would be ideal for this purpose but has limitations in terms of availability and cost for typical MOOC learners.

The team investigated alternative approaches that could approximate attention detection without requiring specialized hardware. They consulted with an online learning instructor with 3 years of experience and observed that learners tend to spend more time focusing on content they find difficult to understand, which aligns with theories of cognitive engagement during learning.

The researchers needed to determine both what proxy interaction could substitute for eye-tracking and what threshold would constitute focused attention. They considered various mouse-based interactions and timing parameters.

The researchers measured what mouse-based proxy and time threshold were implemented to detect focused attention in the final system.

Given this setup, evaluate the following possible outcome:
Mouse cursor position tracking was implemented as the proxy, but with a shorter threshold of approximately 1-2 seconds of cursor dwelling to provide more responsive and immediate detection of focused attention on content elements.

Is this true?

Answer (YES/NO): NO